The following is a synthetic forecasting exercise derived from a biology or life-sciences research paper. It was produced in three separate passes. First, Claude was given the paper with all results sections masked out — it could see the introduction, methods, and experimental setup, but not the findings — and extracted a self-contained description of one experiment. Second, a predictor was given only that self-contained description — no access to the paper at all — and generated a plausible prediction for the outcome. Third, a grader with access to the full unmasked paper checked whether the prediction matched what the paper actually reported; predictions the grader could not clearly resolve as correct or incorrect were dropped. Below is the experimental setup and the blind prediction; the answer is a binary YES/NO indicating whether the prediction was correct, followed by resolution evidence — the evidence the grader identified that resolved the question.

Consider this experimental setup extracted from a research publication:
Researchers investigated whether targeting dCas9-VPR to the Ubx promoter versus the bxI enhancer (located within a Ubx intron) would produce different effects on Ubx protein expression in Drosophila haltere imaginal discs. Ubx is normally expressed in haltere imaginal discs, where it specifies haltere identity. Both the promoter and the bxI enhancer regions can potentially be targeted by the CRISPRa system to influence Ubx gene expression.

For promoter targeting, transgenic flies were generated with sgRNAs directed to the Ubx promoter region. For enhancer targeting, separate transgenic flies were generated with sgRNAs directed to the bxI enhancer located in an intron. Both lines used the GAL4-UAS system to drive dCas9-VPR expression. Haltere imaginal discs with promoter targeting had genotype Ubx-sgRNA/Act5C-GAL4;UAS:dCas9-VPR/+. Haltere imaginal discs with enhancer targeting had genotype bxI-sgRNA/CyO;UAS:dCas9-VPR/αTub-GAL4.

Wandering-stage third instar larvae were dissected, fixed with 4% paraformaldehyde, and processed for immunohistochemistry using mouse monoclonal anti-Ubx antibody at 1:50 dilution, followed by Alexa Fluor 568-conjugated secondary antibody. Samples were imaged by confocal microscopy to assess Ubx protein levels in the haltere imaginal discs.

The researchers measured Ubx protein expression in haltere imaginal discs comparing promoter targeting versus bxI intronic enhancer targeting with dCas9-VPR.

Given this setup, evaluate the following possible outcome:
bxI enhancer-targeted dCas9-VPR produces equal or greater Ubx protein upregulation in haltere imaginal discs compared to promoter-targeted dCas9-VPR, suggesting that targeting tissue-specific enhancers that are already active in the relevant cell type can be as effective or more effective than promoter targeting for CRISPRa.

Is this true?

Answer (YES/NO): NO